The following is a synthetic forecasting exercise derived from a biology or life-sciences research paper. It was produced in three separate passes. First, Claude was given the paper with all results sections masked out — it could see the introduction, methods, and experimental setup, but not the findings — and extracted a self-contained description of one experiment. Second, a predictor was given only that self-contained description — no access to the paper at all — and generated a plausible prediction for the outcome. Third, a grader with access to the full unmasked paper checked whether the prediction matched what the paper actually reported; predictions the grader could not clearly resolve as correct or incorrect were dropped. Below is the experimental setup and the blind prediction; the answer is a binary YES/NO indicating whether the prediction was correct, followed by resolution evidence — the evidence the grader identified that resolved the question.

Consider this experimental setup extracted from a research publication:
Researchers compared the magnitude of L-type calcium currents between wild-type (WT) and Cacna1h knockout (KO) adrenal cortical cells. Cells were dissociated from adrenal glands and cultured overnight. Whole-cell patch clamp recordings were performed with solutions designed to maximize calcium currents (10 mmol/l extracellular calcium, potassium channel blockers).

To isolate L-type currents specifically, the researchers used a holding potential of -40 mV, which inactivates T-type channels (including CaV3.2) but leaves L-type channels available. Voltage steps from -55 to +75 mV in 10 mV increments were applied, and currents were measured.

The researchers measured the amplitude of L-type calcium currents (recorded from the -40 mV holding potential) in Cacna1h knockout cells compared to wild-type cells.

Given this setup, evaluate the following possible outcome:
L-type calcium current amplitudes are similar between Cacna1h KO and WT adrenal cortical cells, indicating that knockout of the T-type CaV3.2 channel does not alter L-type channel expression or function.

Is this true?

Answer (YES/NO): YES